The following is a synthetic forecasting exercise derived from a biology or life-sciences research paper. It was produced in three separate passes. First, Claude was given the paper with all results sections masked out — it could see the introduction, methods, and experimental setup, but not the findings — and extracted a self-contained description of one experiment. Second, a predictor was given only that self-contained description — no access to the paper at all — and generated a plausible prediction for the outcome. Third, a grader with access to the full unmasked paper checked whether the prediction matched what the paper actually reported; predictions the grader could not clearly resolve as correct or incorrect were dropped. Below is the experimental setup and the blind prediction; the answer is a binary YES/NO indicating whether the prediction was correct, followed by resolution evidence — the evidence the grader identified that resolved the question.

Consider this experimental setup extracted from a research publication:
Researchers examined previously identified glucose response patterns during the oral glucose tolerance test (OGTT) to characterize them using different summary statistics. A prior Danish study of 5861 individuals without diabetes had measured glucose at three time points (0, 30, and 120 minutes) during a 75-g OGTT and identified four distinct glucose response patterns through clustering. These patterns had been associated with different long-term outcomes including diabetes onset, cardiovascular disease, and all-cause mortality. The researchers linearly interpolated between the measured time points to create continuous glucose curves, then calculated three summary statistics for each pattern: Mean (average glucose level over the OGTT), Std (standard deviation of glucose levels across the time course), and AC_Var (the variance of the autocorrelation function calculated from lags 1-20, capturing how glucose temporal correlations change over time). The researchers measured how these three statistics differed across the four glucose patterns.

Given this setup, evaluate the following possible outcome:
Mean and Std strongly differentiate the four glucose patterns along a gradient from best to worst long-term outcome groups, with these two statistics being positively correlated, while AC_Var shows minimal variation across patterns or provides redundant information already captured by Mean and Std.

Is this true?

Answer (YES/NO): NO